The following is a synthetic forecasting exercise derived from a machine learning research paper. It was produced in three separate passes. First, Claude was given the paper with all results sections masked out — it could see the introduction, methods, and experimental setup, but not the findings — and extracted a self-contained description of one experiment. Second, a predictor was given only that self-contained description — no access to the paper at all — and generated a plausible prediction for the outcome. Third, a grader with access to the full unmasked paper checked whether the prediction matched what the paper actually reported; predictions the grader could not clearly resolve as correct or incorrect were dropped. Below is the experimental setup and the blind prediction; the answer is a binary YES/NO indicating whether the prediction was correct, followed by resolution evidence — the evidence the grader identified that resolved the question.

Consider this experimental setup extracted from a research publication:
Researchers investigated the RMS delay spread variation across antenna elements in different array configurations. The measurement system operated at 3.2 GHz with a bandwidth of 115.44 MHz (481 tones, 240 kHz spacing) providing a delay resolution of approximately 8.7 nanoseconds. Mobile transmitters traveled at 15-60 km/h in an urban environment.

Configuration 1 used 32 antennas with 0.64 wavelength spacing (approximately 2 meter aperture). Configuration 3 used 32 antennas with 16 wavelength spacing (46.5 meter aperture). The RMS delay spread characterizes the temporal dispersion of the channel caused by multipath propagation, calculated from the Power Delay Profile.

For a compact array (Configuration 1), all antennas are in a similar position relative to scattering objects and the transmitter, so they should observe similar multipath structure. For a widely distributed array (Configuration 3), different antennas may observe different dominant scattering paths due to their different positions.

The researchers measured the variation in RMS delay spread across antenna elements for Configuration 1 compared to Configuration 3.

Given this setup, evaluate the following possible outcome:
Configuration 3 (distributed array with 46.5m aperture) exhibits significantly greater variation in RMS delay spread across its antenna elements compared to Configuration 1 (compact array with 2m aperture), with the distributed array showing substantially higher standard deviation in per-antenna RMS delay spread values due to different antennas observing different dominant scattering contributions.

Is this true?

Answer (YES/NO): YES